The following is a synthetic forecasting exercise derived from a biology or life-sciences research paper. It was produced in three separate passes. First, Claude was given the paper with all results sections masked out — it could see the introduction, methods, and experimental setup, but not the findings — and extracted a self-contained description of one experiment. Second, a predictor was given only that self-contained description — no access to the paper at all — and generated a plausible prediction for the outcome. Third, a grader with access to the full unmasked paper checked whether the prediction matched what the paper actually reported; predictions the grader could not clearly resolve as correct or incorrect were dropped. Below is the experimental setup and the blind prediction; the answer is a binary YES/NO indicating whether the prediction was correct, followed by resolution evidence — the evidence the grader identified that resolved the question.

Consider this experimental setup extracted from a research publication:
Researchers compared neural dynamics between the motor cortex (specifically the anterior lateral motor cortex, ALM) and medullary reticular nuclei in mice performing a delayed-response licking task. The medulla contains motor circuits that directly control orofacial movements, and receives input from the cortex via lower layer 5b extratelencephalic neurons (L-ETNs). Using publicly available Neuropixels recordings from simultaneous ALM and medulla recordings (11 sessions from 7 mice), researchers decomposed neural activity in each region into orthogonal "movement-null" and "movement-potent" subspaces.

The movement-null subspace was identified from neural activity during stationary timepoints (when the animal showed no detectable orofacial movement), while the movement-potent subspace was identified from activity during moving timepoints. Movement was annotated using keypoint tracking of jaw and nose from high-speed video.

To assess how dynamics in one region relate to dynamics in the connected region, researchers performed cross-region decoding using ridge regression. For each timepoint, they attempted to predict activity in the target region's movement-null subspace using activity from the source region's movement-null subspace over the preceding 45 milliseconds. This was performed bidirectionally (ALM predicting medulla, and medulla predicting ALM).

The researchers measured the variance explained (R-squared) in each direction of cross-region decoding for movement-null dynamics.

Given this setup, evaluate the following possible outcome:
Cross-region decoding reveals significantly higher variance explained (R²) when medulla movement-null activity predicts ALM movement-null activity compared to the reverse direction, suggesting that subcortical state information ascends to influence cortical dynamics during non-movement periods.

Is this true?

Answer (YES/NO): NO